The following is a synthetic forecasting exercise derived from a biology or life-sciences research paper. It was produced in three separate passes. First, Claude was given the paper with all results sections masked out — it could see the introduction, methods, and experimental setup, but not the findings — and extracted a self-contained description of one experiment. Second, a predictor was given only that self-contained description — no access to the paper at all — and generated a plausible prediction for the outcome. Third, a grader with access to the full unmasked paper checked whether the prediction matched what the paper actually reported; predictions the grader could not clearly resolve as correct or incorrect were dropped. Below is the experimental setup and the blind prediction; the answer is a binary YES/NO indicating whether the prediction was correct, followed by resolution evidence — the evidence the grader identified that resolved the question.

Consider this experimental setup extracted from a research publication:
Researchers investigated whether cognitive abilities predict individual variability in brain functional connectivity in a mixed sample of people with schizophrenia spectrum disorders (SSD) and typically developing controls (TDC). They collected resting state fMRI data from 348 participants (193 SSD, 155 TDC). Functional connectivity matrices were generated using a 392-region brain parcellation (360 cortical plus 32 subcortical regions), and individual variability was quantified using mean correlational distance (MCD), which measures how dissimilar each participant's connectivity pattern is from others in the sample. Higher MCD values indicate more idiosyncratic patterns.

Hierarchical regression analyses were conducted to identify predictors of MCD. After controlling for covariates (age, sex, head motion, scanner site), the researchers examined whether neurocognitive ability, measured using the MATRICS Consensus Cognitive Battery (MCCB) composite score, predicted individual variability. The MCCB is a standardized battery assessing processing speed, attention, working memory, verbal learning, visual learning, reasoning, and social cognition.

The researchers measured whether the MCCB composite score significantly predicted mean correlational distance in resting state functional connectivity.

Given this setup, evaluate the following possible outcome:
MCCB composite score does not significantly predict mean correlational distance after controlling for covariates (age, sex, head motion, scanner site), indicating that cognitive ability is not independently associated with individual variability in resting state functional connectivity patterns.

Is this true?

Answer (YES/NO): NO